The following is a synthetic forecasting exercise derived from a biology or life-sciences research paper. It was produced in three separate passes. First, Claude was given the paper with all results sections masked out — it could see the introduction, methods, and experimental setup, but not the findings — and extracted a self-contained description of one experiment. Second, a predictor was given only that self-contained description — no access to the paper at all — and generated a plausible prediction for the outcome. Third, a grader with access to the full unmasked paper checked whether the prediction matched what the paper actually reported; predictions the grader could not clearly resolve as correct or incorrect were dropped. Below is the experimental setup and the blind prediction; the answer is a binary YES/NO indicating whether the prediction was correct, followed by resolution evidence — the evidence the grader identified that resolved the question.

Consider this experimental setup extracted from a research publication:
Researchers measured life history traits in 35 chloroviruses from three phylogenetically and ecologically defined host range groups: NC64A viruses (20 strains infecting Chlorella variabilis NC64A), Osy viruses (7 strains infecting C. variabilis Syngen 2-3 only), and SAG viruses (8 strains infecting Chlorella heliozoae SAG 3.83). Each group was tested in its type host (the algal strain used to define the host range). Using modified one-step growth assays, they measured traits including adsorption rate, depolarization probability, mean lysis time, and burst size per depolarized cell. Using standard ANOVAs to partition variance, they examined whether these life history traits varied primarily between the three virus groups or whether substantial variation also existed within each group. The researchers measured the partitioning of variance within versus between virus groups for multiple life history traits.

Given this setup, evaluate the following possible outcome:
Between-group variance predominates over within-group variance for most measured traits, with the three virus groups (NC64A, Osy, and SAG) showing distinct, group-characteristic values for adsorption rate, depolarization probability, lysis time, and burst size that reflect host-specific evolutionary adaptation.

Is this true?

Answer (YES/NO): NO